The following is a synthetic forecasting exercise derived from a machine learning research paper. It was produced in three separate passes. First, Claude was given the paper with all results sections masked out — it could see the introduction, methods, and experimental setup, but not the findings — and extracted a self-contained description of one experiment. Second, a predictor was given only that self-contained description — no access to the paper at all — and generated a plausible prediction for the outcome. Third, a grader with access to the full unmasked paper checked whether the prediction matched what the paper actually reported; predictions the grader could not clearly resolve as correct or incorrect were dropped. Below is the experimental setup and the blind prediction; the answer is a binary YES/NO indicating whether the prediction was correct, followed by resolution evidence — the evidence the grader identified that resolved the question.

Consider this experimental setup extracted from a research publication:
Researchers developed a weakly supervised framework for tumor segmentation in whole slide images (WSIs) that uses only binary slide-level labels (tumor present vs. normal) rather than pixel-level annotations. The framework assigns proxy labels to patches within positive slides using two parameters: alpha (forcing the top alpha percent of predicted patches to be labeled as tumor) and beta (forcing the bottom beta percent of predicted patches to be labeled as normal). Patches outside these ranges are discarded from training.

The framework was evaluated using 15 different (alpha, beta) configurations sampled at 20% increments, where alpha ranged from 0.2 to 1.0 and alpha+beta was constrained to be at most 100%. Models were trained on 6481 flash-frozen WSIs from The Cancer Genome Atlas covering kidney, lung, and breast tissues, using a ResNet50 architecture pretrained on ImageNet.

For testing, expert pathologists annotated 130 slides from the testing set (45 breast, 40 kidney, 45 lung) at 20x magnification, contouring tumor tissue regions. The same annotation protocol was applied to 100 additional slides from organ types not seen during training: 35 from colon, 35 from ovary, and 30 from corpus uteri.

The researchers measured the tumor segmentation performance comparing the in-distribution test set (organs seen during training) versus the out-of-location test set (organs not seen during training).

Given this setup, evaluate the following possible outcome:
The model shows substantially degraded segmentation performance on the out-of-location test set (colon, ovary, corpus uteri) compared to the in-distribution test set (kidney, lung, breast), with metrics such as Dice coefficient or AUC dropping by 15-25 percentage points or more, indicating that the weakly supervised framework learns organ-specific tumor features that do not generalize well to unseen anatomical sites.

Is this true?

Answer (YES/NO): NO